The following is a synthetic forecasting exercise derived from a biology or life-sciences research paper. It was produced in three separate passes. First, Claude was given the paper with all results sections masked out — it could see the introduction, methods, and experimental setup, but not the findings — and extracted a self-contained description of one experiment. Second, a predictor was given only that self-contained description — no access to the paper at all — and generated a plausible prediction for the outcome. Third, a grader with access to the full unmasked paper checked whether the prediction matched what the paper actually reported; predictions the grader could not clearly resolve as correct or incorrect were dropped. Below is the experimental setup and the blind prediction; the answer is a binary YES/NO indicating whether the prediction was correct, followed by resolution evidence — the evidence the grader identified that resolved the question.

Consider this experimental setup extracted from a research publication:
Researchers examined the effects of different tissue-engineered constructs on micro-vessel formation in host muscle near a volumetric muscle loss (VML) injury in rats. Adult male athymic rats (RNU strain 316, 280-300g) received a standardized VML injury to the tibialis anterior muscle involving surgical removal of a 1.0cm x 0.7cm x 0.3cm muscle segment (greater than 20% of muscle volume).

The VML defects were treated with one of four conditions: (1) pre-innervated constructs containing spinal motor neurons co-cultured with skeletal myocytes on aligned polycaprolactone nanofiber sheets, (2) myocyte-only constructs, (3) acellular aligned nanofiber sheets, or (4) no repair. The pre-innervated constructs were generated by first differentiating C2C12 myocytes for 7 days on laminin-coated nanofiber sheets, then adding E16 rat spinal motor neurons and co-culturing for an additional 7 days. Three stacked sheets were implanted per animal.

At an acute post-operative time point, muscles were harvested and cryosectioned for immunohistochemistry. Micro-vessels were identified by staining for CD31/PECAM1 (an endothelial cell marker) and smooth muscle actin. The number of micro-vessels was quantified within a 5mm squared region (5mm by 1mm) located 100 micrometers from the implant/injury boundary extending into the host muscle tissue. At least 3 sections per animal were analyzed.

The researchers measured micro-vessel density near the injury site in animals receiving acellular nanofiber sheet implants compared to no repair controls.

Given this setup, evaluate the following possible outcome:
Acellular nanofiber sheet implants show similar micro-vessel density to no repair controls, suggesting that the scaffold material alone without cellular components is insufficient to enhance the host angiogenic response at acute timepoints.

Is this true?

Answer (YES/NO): YES